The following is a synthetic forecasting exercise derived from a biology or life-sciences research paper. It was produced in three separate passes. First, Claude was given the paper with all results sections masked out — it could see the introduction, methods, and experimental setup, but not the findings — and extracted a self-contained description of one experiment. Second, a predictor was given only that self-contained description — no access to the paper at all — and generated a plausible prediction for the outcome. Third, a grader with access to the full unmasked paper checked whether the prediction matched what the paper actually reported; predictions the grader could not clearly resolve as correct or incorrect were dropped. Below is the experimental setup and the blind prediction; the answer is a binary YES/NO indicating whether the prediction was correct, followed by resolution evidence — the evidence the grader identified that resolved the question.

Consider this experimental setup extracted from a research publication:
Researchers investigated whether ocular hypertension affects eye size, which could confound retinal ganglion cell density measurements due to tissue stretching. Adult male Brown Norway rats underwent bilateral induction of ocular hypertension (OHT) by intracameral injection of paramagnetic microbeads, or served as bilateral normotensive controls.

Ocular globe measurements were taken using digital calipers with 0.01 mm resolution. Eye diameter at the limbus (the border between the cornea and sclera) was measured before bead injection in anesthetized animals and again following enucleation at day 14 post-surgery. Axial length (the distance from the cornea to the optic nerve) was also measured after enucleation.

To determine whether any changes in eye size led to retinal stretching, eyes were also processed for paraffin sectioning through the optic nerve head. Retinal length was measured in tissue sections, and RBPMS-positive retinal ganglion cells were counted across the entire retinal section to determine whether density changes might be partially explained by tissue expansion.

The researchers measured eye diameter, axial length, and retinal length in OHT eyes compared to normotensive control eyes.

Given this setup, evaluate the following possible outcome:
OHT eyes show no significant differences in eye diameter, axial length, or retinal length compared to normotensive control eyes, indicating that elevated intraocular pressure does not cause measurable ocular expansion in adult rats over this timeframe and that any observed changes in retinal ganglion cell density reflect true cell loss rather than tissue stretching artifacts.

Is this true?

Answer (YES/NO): NO